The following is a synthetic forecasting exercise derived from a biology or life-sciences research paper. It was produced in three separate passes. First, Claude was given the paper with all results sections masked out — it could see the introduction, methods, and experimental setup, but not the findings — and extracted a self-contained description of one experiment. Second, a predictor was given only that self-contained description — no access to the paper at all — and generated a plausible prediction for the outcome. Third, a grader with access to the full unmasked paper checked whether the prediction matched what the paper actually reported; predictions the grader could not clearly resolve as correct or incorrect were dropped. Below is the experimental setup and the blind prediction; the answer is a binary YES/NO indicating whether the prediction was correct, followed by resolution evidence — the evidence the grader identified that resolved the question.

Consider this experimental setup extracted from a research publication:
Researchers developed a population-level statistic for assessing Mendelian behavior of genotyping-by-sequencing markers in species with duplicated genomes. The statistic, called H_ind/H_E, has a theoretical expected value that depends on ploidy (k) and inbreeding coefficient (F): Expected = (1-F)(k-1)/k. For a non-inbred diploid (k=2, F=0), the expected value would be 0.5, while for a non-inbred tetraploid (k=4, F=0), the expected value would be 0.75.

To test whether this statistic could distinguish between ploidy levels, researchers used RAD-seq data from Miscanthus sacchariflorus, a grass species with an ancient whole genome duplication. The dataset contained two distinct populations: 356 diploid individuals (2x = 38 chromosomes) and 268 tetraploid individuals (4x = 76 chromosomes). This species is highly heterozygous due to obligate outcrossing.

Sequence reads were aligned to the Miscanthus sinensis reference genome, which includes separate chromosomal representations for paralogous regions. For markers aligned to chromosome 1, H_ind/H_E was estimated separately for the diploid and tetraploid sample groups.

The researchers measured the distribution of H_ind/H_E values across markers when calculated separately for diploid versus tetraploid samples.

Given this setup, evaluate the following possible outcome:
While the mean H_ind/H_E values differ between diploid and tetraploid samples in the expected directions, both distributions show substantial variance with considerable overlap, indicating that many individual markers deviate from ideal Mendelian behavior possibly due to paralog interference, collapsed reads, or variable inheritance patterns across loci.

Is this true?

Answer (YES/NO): YES